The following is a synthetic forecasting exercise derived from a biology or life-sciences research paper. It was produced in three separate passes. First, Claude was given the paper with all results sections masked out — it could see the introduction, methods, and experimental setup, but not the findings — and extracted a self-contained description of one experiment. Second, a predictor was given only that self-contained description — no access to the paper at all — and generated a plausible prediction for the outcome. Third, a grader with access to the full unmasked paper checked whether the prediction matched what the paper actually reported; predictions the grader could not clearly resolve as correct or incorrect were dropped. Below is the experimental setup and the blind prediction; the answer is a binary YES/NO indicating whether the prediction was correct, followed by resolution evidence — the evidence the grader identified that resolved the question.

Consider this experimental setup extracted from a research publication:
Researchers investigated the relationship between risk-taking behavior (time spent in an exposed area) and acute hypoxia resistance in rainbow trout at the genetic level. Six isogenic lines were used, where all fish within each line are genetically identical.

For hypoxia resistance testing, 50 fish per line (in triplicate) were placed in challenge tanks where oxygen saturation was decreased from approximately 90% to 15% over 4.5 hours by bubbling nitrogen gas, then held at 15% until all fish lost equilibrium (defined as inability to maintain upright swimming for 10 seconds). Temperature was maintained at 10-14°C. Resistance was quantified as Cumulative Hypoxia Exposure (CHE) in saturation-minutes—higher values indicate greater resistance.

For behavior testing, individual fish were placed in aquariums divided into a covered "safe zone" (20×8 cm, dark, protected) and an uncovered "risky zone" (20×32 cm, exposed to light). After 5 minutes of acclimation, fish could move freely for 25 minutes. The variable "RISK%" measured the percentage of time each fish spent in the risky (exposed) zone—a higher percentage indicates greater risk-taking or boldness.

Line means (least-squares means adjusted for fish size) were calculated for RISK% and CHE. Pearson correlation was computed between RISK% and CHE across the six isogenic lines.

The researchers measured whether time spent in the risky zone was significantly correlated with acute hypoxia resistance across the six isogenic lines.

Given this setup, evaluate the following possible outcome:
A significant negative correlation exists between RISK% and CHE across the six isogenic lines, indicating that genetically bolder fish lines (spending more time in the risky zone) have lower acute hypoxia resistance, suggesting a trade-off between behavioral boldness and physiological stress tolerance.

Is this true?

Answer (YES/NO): NO